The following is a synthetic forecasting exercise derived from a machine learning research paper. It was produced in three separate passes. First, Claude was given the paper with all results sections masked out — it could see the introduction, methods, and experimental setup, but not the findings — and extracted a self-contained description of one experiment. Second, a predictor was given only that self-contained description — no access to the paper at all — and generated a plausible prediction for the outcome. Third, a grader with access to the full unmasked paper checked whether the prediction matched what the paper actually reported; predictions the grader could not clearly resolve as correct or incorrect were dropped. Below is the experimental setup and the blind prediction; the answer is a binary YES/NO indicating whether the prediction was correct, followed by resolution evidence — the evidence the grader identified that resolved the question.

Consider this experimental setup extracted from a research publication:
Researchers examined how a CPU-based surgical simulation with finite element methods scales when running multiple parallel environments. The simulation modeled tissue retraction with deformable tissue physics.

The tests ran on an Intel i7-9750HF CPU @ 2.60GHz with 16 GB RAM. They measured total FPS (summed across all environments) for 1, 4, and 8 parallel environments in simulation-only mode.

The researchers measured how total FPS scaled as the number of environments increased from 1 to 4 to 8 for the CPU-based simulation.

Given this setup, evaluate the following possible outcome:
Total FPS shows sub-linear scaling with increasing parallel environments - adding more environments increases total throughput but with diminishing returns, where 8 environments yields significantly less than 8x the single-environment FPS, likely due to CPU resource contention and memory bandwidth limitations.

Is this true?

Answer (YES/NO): YES